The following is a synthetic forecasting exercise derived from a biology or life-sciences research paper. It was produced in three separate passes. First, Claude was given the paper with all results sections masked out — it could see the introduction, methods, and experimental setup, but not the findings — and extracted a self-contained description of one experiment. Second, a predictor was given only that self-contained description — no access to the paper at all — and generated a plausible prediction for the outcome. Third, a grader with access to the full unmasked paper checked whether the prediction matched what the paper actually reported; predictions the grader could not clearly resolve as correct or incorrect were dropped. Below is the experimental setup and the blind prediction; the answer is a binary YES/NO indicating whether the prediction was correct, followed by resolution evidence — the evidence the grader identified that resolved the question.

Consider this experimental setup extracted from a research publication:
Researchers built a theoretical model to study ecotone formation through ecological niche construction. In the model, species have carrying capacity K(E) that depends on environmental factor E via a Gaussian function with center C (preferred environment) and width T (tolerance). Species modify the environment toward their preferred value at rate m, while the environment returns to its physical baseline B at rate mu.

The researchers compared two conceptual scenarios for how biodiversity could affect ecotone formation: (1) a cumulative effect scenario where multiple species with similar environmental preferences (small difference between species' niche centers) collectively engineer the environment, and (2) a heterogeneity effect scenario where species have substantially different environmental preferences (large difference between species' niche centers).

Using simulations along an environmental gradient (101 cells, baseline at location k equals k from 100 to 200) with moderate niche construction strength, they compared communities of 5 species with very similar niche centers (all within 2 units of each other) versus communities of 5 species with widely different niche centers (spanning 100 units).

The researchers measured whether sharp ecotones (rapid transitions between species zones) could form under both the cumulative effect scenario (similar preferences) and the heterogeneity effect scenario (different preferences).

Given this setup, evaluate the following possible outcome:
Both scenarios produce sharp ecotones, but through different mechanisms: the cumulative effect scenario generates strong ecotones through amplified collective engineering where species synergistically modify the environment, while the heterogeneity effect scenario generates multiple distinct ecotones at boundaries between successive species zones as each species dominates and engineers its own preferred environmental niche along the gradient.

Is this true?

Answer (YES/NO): YES